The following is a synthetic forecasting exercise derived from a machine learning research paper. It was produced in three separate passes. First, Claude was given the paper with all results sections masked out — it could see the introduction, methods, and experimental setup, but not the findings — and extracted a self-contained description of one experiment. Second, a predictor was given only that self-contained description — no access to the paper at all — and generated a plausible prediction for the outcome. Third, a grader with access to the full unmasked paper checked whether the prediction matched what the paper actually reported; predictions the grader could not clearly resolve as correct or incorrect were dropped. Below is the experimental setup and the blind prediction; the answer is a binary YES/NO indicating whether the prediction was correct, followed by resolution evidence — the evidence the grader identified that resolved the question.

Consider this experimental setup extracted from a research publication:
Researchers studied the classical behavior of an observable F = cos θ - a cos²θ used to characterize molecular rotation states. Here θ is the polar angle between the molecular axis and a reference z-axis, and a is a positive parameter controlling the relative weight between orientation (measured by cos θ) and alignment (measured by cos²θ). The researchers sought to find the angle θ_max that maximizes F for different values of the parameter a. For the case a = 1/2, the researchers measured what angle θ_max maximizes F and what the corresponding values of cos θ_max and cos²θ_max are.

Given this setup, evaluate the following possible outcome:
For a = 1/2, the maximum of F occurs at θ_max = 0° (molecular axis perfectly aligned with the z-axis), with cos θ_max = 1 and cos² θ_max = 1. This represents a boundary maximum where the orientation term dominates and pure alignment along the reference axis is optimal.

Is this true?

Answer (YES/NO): YES